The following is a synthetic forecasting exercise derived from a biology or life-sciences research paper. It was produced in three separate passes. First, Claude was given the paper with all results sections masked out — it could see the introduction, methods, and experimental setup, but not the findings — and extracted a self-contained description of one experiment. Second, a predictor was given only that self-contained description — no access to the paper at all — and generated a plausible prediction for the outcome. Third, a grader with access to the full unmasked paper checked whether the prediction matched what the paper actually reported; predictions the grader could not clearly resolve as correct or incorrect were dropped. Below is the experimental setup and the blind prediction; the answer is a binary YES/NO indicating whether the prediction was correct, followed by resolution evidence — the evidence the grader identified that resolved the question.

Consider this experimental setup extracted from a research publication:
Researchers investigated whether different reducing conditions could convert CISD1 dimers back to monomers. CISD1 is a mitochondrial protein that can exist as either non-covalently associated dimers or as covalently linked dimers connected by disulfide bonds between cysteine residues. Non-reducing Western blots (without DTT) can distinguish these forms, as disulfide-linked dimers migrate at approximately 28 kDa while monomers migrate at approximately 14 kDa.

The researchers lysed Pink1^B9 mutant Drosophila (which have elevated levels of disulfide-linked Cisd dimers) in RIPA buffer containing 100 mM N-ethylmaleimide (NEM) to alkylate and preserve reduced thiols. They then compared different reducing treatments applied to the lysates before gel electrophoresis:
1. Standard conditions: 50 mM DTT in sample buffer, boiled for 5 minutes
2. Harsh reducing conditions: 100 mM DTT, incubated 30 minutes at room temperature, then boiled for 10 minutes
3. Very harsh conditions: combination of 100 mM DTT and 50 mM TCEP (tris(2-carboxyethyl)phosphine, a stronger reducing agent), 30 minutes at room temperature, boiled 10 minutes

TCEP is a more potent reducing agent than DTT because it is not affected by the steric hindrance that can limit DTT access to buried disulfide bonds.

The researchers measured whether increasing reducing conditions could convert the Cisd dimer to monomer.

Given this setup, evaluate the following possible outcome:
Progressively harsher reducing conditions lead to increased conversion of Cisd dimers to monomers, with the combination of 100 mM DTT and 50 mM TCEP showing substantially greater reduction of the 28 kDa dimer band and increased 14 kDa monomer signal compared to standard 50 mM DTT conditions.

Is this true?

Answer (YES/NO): YES